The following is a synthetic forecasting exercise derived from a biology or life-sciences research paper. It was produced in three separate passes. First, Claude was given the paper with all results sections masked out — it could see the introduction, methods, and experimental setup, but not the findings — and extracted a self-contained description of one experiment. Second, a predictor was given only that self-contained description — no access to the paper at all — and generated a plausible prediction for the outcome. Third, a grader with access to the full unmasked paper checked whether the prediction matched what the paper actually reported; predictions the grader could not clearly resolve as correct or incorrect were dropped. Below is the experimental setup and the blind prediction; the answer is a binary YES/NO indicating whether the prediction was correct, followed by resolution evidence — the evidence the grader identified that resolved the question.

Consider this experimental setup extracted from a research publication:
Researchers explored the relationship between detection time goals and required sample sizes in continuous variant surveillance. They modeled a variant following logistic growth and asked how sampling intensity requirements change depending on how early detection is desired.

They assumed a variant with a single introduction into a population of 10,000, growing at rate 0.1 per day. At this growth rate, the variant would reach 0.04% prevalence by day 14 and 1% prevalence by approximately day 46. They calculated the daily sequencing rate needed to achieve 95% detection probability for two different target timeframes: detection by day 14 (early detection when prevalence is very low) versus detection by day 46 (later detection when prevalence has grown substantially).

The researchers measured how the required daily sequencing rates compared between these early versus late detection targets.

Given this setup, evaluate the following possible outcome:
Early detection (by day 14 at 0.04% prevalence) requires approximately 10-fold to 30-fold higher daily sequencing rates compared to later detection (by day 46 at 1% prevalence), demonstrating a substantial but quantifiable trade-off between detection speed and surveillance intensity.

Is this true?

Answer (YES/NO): NO